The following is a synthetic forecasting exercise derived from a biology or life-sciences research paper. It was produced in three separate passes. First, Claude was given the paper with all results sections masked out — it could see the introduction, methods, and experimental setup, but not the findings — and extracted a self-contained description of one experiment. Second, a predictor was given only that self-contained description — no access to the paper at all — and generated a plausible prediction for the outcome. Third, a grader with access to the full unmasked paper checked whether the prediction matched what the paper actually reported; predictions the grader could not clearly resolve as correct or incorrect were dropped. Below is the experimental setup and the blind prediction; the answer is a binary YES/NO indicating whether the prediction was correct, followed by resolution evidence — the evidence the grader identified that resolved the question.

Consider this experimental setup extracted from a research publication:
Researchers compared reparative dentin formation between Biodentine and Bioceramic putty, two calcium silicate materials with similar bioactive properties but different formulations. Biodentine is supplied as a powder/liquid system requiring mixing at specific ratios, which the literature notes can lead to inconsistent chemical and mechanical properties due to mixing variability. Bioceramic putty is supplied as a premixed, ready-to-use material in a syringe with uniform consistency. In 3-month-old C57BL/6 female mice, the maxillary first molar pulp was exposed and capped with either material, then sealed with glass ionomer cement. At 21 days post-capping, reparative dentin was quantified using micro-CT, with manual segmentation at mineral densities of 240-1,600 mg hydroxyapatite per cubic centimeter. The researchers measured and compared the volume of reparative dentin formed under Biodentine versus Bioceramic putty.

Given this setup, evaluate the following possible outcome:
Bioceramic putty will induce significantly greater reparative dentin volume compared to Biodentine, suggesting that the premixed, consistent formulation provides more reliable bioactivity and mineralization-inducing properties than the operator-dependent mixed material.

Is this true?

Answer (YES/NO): NO